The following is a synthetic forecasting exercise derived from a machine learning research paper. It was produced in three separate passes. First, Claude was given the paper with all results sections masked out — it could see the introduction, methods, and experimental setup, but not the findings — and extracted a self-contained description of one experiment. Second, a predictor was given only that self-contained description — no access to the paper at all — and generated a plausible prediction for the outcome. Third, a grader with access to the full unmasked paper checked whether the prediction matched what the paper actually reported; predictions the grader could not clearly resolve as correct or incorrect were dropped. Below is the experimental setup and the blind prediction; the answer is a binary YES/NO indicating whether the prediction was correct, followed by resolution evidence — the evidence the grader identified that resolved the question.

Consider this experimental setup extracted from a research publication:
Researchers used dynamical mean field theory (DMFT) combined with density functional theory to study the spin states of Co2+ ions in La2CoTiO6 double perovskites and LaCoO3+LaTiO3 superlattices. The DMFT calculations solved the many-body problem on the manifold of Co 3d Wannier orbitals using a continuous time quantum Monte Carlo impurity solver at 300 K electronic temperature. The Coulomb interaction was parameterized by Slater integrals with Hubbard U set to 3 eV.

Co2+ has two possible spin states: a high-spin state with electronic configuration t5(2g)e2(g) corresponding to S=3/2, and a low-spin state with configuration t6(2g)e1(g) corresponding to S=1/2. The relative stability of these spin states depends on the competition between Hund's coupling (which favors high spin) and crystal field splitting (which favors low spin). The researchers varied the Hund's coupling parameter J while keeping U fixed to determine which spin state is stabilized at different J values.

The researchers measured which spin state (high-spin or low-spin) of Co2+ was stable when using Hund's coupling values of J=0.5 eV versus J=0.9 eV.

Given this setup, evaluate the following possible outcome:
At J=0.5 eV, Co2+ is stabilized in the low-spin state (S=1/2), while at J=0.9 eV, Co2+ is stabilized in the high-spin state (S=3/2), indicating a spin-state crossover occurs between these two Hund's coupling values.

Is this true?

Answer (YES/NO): YES